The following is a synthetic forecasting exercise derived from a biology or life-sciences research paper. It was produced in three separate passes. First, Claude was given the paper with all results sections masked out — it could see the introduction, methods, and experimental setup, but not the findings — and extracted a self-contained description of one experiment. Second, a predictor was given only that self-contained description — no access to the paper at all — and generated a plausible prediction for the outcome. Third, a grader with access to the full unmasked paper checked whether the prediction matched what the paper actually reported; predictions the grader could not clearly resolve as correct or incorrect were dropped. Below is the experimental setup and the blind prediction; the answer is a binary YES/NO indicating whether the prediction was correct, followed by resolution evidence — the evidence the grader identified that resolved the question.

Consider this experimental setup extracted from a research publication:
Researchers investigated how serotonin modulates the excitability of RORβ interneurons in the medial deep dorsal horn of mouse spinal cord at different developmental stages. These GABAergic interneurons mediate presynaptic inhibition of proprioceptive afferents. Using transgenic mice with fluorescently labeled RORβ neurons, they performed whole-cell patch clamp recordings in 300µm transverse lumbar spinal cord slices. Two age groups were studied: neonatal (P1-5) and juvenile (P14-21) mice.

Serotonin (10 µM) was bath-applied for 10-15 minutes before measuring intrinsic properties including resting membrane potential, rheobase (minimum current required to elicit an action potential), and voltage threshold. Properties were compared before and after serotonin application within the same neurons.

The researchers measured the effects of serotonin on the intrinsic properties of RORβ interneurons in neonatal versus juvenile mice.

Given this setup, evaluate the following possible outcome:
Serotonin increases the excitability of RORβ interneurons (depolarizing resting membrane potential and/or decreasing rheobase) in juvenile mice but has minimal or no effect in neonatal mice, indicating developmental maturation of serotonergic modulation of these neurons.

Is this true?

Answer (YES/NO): YES